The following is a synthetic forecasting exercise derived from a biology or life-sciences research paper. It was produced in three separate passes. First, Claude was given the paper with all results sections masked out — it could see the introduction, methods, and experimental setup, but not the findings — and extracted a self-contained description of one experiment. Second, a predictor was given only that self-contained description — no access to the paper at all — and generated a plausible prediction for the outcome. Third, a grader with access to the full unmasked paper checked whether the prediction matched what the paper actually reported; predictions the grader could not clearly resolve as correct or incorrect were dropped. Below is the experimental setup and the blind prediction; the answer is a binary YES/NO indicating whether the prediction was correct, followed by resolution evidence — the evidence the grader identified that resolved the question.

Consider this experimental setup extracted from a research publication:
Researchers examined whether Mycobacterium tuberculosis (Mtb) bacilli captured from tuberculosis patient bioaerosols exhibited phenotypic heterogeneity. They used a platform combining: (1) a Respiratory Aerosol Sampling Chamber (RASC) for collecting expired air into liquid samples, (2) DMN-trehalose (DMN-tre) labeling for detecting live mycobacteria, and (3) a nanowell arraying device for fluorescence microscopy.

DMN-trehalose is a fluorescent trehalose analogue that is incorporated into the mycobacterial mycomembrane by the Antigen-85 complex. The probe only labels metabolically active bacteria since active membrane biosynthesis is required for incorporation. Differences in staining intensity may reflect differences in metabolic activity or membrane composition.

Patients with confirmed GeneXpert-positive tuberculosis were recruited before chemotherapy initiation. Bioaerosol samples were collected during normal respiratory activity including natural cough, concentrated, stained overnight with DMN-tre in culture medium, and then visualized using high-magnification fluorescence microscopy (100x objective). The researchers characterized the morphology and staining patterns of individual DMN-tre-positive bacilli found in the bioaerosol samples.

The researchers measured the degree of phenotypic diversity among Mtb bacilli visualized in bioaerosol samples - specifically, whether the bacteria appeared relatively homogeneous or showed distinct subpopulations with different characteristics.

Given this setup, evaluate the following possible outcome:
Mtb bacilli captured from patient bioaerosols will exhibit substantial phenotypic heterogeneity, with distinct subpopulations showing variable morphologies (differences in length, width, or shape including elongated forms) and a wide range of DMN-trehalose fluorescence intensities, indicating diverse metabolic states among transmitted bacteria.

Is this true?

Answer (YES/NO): NO